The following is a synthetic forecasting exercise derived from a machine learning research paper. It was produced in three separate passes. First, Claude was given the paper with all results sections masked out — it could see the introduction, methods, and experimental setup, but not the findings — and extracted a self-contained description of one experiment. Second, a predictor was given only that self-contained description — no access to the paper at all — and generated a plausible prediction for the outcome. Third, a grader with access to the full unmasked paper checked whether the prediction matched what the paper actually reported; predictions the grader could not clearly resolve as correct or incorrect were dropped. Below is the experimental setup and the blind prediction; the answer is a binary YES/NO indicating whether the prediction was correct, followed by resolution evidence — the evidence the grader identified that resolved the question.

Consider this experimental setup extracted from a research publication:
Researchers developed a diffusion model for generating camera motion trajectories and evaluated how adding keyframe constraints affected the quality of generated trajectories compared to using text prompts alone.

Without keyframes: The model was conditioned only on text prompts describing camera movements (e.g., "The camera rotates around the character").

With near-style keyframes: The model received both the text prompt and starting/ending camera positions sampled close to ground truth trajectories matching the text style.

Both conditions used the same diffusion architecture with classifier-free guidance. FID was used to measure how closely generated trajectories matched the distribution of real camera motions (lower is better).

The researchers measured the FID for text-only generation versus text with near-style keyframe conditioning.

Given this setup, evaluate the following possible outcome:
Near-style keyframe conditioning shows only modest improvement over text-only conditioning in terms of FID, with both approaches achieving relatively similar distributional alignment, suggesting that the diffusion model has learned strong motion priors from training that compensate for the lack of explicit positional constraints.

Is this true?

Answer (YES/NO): NO